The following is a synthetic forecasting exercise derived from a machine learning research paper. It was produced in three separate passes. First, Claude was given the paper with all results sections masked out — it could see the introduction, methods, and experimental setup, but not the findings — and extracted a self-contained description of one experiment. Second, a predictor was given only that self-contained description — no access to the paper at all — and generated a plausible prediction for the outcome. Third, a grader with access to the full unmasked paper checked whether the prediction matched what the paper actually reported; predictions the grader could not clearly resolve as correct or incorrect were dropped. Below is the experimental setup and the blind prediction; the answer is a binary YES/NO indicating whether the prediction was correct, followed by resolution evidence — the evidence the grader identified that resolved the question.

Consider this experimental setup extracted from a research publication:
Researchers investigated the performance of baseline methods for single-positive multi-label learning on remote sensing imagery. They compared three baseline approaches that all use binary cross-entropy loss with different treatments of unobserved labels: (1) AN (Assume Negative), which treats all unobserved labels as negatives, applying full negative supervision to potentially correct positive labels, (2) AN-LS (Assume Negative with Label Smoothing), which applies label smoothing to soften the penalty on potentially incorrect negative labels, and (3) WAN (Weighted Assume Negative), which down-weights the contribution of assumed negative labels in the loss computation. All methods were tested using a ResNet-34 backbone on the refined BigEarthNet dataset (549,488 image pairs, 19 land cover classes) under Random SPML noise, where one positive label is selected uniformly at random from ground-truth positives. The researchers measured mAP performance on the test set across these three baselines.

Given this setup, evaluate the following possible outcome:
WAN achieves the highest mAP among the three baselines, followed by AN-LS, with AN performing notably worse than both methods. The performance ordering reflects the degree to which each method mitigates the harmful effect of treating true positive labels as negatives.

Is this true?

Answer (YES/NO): NO